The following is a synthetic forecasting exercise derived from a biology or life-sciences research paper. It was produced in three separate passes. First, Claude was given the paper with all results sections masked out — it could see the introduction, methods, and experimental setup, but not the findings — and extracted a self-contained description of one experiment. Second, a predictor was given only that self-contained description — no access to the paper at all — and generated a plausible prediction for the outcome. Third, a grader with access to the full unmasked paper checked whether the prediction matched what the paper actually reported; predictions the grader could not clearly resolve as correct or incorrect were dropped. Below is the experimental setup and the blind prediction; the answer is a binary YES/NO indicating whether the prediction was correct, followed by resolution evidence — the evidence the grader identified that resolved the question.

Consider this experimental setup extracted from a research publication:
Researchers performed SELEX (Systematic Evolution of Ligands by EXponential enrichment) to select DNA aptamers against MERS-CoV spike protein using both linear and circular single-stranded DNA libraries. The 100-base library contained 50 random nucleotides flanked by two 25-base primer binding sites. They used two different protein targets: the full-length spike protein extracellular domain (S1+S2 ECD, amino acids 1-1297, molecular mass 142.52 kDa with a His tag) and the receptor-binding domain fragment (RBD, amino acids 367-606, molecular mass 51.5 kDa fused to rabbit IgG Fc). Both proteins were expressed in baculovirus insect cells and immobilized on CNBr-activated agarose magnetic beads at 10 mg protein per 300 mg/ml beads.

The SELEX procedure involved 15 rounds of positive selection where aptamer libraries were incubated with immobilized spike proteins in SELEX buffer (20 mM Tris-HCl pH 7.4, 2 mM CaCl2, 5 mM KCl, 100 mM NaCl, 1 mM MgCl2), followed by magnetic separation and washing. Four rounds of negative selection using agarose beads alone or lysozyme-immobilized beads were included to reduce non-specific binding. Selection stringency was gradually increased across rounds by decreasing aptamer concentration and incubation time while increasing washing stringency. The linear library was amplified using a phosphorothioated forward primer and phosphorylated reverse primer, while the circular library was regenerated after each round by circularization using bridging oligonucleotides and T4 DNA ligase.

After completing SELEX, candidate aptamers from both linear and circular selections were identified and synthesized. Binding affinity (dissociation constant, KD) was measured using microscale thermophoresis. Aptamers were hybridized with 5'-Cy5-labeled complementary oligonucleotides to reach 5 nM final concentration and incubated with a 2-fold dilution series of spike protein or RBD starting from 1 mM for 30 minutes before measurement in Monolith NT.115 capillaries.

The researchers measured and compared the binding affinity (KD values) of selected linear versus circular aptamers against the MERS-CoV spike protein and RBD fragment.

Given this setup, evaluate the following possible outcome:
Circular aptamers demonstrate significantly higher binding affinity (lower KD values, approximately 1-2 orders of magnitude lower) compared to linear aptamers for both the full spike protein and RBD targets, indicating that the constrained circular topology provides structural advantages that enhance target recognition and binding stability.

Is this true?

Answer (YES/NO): NO